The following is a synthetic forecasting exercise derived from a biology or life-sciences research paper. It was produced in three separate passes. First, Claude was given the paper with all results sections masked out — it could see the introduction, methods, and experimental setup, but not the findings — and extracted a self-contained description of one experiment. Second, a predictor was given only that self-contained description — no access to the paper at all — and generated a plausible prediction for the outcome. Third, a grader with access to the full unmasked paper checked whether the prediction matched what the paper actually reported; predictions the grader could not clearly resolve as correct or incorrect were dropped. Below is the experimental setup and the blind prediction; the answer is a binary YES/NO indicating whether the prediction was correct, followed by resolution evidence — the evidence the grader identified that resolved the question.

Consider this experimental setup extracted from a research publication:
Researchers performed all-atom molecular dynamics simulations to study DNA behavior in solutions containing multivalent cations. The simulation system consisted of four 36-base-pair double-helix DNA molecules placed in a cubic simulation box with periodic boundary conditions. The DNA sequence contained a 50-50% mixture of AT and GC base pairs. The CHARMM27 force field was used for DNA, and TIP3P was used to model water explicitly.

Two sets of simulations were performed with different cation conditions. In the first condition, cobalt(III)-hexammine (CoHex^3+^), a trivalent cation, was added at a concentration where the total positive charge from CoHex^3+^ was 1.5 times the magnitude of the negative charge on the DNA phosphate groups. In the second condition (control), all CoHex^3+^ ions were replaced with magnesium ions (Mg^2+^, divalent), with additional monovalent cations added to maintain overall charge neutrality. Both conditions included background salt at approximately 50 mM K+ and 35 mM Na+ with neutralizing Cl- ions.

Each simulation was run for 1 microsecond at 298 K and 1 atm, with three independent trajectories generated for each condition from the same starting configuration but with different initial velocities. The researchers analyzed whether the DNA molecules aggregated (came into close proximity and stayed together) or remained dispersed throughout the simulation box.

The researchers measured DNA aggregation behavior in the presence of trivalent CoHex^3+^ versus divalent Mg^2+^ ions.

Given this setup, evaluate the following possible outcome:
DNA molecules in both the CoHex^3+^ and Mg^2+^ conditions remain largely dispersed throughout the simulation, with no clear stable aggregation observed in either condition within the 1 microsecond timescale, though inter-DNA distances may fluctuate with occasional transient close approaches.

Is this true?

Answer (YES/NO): NO